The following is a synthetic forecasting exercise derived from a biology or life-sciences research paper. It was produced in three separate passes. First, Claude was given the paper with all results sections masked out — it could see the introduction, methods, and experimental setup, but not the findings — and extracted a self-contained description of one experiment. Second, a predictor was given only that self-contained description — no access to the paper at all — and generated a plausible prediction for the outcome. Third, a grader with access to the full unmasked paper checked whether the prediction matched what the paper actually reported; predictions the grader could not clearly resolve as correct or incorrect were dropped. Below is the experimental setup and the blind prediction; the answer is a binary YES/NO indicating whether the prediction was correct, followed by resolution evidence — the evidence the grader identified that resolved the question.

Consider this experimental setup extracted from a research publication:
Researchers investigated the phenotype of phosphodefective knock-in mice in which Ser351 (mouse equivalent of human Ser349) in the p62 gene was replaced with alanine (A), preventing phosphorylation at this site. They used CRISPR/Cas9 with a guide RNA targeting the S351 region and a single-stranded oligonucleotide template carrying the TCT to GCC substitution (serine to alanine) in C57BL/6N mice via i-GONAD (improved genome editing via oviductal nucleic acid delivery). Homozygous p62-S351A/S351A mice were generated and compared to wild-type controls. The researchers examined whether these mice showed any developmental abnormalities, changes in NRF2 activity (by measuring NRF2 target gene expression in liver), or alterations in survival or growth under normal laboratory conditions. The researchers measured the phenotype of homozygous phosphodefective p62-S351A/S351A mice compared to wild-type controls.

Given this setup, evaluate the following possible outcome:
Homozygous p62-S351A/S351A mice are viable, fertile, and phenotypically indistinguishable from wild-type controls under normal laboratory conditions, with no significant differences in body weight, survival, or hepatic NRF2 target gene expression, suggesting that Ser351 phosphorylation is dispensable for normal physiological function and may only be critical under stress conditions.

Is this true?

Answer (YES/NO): YES